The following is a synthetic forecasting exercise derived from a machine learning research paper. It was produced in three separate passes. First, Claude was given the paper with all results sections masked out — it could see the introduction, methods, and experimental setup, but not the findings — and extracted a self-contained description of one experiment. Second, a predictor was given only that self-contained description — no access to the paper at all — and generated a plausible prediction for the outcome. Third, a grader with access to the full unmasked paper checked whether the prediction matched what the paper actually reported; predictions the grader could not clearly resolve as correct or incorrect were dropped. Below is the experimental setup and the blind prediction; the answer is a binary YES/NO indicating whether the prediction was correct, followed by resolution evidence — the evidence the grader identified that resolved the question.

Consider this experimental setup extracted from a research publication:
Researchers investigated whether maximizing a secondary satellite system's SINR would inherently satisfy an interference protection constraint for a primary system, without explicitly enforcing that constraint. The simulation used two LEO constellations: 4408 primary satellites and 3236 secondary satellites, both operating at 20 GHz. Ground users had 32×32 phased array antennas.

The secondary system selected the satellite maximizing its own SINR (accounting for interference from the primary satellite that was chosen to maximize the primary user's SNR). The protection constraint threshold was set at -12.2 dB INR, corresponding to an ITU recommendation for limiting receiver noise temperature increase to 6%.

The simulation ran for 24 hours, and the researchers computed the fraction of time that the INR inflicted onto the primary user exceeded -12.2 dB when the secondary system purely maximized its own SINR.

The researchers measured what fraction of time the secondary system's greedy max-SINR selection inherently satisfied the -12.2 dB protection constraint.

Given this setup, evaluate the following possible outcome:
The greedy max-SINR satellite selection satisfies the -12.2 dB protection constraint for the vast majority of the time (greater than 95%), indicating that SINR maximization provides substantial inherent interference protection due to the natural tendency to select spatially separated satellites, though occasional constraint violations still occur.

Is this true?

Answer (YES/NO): NO